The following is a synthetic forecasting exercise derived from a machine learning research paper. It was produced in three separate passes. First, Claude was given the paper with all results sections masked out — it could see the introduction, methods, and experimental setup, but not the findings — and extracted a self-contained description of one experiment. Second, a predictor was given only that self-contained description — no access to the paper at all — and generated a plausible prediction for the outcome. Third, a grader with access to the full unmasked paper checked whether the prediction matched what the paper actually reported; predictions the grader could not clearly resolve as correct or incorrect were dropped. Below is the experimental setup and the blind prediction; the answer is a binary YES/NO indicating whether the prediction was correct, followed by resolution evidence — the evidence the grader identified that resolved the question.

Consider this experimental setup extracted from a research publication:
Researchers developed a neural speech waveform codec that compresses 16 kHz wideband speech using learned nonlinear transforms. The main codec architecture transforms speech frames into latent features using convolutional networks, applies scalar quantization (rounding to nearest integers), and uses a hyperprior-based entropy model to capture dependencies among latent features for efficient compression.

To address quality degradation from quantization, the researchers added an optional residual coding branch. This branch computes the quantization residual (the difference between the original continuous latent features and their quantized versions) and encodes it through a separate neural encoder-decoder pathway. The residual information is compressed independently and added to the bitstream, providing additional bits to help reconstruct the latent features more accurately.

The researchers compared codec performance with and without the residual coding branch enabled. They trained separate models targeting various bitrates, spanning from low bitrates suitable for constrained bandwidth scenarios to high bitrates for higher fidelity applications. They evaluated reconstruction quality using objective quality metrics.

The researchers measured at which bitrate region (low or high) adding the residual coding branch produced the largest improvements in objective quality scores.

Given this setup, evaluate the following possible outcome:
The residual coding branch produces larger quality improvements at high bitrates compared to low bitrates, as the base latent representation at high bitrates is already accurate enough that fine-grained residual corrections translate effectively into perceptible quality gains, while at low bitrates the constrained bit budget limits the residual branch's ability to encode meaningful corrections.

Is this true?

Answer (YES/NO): YES